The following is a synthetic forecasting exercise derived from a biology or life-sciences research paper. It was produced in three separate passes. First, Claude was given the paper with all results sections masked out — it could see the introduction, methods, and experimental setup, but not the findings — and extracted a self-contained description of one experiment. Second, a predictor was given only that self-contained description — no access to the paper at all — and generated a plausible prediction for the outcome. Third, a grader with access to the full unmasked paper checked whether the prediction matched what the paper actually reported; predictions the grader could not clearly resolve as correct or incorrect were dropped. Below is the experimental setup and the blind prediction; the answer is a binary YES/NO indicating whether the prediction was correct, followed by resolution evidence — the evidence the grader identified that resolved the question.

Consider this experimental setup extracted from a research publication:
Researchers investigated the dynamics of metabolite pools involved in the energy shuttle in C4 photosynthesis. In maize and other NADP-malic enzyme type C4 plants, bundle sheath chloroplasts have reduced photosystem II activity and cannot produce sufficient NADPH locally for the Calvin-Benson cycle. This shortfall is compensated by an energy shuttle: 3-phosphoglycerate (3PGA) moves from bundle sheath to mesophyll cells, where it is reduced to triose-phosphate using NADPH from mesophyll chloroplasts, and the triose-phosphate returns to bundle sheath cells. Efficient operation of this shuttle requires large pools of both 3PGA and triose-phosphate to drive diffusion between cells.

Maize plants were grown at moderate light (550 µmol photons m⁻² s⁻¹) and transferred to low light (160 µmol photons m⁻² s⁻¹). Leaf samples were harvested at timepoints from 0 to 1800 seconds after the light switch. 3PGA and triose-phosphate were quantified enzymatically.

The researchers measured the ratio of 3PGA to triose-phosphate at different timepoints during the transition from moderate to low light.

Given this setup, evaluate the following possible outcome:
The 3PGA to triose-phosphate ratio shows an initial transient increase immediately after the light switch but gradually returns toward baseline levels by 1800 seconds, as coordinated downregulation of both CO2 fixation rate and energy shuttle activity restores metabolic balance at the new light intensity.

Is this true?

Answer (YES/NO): NO